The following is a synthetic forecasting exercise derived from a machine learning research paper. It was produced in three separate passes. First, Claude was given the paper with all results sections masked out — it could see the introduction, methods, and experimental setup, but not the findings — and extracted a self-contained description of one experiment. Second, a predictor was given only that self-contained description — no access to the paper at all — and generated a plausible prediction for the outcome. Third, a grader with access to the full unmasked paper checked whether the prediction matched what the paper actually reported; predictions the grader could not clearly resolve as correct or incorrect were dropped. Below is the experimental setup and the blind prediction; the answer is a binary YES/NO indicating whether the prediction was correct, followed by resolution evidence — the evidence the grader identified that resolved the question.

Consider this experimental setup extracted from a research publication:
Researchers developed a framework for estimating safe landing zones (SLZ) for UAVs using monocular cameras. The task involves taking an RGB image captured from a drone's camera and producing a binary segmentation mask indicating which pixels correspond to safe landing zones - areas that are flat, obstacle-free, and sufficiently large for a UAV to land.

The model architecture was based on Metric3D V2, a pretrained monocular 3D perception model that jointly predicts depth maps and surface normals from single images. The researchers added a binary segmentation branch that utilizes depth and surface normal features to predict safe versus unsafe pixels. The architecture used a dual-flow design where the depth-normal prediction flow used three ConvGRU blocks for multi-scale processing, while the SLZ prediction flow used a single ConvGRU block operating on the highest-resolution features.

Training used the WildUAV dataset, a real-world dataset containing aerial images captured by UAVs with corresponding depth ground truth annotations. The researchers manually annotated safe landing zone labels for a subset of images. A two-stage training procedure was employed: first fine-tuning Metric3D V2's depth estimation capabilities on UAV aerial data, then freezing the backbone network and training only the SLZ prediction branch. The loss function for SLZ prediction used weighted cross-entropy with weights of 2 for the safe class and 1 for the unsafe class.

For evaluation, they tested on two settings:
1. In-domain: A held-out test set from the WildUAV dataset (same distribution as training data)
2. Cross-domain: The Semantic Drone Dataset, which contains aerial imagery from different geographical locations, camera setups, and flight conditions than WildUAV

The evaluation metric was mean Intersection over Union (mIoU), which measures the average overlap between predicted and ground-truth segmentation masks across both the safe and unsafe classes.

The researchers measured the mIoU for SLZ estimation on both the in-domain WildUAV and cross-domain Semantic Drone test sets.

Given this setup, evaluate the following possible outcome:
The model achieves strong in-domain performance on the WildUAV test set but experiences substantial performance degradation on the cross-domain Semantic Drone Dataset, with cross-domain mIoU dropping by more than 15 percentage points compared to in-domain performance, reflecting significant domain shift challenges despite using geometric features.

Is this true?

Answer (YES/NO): YES